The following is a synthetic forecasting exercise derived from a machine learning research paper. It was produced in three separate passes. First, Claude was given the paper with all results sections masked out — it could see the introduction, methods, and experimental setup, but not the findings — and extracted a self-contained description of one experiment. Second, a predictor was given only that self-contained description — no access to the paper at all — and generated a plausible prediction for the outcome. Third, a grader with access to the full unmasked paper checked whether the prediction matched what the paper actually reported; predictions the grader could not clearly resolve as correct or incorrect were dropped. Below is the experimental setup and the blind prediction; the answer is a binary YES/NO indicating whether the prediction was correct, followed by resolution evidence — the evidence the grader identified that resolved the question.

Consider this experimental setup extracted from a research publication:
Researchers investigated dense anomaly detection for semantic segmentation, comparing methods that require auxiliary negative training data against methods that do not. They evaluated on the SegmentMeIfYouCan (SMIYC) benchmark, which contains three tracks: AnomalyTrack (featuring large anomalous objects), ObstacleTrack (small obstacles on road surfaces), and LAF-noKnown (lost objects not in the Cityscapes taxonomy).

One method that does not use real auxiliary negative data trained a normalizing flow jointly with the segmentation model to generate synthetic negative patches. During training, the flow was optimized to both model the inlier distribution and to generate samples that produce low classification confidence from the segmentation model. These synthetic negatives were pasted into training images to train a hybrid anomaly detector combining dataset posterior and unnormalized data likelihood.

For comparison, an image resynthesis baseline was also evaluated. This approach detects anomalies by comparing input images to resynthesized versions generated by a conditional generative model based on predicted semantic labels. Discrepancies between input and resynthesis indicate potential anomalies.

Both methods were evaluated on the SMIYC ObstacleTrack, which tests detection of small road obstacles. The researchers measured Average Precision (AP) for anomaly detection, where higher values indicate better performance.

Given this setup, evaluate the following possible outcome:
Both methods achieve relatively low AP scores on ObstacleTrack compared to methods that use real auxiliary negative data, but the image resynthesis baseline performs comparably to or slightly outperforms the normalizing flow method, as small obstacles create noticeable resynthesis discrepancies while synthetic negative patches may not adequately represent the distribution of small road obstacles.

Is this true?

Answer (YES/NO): NO